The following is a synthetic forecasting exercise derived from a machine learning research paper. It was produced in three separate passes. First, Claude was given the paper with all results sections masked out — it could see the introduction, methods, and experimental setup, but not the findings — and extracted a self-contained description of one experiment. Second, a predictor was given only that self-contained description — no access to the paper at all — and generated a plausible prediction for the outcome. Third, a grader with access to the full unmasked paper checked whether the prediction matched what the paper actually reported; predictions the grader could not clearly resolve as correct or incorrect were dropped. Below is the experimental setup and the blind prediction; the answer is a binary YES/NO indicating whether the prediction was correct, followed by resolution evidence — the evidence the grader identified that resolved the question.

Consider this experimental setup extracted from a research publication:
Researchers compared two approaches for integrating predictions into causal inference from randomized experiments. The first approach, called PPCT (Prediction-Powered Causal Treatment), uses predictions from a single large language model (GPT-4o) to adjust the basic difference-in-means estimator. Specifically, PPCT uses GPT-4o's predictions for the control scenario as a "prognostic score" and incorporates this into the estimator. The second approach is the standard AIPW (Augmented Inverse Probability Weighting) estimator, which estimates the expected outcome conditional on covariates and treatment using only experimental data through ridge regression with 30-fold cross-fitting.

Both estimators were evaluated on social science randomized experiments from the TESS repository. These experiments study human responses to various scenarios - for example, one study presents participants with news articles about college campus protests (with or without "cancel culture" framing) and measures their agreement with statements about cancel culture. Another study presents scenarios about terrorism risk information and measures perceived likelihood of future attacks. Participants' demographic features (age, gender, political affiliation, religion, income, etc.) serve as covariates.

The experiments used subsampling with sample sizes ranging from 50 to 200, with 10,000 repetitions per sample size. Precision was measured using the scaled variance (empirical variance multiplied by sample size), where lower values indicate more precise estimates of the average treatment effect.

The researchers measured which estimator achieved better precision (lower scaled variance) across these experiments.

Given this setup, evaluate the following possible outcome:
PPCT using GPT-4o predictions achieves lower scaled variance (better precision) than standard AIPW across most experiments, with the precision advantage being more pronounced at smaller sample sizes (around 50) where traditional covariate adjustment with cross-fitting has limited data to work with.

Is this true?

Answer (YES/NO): NO